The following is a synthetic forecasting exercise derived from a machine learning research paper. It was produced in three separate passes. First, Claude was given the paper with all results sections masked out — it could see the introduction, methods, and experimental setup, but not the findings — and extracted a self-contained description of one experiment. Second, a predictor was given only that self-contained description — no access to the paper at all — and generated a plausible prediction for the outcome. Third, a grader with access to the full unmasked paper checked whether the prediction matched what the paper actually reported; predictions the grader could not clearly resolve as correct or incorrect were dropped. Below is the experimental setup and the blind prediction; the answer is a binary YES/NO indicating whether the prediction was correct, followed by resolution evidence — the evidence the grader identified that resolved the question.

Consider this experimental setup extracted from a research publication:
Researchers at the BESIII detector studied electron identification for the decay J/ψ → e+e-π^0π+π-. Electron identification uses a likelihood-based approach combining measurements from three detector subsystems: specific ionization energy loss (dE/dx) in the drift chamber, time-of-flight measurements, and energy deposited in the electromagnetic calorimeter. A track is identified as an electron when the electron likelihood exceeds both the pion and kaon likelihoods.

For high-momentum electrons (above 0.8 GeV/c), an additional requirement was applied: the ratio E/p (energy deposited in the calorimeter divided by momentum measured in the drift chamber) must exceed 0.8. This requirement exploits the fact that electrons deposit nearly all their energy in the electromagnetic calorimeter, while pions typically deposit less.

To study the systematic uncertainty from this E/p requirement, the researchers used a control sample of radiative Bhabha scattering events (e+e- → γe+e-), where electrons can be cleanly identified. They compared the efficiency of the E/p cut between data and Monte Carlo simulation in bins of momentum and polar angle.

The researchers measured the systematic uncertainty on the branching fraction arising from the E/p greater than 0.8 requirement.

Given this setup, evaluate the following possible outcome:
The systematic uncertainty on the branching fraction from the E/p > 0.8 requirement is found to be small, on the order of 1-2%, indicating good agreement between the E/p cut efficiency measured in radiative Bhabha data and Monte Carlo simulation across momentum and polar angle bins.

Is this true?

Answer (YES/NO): NO